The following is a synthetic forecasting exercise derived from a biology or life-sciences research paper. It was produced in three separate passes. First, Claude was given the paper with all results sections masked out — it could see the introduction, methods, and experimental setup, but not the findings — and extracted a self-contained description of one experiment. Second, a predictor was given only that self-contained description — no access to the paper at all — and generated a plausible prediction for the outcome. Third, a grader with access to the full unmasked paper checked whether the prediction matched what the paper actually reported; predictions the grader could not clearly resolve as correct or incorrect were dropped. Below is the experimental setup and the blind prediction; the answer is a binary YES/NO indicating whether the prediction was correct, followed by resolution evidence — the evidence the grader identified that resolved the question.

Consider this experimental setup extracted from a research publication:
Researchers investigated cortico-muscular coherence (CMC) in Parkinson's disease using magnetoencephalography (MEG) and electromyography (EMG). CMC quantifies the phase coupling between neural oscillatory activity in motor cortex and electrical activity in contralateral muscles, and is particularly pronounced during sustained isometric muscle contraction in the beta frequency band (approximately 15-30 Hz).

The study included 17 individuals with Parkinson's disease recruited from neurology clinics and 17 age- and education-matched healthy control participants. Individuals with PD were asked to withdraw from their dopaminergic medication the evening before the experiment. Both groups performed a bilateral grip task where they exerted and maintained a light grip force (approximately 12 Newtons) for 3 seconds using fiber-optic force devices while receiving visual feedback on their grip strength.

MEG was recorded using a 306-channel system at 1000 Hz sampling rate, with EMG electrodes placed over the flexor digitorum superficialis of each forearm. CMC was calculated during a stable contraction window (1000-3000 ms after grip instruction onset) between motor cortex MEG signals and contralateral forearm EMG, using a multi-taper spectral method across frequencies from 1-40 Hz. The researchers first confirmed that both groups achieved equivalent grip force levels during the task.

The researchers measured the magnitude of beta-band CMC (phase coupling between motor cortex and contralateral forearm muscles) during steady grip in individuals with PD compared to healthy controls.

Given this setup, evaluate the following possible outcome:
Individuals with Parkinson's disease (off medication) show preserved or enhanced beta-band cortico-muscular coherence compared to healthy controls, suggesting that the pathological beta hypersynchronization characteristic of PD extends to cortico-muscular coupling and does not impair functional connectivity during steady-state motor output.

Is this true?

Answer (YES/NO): NO